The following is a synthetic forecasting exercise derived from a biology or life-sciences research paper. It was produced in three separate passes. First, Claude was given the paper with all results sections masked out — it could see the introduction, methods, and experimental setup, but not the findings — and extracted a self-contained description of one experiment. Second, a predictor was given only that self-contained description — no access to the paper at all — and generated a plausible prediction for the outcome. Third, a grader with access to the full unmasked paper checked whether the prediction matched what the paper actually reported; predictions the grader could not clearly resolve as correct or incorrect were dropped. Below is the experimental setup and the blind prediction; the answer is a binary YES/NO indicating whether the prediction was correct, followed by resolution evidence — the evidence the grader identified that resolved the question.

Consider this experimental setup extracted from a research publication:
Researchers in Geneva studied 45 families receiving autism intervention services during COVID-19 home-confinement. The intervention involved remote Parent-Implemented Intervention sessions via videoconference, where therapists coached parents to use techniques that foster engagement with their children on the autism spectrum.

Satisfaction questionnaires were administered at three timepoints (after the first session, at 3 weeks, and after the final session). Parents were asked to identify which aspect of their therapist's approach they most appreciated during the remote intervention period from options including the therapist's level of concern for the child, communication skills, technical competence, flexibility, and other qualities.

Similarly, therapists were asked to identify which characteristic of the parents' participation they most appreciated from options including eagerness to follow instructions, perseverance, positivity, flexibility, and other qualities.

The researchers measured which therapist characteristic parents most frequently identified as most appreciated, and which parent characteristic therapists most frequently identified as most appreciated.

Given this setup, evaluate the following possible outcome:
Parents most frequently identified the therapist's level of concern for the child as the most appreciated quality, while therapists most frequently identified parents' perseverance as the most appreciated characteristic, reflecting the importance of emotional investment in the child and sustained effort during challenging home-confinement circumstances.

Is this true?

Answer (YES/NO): YES